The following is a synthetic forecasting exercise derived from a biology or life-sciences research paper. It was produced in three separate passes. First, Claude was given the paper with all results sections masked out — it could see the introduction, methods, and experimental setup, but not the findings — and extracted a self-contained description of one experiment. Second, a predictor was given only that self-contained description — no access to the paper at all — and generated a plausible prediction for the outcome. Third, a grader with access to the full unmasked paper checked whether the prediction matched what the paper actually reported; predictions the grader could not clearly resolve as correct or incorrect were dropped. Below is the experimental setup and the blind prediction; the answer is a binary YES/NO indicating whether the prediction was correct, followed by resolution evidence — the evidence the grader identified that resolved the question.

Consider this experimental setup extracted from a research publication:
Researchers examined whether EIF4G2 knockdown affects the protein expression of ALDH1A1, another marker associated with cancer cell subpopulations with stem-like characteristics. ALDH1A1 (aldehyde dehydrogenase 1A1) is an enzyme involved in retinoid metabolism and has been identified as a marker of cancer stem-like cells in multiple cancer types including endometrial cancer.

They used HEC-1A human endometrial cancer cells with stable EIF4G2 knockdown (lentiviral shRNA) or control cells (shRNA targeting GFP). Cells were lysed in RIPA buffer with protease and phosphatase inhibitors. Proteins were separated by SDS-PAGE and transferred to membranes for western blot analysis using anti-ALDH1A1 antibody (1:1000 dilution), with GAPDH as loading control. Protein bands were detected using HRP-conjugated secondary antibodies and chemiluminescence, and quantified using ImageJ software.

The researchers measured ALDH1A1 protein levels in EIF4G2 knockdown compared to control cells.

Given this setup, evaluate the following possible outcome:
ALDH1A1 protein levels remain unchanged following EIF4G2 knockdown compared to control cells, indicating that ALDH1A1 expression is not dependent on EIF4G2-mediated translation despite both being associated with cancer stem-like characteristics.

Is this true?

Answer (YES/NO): NO